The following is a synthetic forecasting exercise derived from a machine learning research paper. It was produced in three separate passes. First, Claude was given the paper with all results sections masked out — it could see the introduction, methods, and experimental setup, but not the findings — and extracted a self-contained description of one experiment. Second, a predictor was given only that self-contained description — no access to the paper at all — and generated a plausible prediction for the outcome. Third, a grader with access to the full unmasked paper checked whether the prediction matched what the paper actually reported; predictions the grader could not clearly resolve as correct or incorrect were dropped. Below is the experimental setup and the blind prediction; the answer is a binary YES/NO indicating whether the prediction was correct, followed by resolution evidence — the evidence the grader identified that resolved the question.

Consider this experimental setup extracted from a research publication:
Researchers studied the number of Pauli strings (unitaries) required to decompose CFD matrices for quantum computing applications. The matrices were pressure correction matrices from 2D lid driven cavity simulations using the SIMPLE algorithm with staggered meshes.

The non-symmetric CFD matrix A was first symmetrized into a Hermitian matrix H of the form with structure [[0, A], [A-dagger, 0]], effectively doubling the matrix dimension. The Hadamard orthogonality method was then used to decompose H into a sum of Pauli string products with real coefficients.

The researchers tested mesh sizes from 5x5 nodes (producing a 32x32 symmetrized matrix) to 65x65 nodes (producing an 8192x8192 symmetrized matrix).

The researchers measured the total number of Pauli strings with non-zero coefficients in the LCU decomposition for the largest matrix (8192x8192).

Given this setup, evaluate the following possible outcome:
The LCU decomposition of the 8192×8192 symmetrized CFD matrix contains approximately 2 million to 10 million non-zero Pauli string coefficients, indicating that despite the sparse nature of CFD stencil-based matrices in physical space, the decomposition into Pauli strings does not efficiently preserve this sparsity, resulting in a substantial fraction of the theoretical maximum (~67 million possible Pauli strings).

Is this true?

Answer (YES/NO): NO